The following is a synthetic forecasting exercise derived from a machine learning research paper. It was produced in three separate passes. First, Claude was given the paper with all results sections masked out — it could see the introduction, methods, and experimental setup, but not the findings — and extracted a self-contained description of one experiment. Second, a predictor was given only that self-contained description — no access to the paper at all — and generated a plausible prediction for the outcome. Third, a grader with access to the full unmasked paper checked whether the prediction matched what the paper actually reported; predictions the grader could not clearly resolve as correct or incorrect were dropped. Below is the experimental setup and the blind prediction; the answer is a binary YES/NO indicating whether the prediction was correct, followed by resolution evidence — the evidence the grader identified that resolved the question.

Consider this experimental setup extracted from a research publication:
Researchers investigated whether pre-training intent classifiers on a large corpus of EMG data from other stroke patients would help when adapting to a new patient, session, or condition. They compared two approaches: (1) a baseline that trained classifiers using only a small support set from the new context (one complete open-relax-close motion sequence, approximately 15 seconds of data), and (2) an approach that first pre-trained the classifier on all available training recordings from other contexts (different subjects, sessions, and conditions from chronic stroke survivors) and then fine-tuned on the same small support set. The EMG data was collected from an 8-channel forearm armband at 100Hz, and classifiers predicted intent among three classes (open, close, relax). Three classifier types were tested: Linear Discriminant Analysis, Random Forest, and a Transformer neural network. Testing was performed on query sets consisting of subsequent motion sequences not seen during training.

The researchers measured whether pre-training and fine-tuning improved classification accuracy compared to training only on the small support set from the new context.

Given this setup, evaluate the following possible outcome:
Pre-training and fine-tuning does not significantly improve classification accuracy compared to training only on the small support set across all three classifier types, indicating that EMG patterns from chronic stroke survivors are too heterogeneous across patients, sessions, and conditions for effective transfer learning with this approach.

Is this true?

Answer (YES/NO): NO